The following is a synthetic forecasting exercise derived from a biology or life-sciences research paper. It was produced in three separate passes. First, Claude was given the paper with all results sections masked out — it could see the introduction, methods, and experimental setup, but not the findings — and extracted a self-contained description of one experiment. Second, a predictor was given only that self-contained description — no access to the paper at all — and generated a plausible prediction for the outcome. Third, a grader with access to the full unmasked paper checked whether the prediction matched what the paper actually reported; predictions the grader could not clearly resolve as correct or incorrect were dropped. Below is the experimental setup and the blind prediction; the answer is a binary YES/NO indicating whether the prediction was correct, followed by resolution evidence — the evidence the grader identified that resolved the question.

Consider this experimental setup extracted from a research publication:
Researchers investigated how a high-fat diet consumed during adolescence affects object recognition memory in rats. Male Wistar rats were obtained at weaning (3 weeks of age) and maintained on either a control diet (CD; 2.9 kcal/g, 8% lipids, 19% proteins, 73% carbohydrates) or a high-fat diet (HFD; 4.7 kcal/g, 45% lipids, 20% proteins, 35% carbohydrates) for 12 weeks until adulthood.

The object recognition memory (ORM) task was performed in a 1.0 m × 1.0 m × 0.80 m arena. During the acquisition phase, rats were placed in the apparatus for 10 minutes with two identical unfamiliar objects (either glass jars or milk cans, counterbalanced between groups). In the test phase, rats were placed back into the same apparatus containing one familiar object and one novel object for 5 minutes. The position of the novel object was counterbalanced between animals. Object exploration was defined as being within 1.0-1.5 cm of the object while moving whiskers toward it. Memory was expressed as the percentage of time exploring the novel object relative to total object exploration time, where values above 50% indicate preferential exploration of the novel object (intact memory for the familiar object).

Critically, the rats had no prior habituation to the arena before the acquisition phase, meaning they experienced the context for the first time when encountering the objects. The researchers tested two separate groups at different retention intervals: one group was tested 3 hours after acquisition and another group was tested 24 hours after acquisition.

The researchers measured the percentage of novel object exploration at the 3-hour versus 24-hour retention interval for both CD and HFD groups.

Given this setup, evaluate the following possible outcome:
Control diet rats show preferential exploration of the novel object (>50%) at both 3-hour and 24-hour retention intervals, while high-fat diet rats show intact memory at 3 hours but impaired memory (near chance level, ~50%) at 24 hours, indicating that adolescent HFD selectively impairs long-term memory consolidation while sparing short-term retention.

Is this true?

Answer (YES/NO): YES